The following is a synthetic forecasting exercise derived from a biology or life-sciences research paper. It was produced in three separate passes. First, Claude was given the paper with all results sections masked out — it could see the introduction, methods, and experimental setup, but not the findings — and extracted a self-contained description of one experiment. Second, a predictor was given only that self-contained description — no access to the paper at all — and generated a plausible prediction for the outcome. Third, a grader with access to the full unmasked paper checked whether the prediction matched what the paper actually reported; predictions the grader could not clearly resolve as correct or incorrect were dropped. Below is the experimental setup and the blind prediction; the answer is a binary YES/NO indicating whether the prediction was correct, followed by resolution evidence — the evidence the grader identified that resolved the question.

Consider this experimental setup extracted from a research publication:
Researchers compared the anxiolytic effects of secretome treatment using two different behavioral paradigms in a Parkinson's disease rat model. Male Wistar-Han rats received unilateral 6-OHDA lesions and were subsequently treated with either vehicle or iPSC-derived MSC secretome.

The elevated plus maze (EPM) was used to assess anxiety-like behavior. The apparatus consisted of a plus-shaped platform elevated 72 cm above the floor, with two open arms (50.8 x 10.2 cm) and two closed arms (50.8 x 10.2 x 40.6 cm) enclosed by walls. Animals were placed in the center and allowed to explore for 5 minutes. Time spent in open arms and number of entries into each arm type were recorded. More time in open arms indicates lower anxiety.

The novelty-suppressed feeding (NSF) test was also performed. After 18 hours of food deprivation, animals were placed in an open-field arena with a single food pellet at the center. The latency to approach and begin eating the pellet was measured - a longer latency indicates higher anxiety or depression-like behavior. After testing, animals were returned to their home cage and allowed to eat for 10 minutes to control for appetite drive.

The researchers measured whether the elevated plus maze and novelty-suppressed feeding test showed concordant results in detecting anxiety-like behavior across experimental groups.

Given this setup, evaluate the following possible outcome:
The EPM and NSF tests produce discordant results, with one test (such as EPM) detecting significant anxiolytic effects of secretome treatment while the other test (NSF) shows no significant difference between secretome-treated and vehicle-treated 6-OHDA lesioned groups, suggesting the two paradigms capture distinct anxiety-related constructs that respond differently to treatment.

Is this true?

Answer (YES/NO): NO